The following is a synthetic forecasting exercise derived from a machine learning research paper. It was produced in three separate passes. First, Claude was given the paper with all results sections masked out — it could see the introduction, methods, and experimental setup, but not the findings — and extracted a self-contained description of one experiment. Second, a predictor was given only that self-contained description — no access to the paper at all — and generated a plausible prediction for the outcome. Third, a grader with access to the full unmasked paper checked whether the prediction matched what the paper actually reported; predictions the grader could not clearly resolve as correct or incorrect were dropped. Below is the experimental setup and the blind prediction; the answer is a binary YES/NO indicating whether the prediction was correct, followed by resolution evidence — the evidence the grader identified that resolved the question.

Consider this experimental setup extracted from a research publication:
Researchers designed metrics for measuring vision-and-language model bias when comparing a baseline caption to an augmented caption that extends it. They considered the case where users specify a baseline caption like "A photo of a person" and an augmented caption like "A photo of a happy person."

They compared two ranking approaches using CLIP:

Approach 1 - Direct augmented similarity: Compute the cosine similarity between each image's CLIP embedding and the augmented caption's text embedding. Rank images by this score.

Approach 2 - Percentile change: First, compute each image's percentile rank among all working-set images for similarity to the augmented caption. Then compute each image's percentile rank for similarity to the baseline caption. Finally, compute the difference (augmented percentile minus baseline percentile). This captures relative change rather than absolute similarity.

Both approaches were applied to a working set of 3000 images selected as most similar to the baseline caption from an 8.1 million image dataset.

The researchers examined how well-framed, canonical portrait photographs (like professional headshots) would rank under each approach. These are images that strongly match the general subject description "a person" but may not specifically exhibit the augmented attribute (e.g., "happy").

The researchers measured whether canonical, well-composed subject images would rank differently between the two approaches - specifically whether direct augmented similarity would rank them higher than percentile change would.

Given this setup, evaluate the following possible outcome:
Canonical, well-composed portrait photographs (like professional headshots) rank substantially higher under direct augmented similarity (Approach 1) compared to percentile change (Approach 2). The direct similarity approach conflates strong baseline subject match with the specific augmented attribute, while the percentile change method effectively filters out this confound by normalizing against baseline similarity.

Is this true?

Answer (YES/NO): YES